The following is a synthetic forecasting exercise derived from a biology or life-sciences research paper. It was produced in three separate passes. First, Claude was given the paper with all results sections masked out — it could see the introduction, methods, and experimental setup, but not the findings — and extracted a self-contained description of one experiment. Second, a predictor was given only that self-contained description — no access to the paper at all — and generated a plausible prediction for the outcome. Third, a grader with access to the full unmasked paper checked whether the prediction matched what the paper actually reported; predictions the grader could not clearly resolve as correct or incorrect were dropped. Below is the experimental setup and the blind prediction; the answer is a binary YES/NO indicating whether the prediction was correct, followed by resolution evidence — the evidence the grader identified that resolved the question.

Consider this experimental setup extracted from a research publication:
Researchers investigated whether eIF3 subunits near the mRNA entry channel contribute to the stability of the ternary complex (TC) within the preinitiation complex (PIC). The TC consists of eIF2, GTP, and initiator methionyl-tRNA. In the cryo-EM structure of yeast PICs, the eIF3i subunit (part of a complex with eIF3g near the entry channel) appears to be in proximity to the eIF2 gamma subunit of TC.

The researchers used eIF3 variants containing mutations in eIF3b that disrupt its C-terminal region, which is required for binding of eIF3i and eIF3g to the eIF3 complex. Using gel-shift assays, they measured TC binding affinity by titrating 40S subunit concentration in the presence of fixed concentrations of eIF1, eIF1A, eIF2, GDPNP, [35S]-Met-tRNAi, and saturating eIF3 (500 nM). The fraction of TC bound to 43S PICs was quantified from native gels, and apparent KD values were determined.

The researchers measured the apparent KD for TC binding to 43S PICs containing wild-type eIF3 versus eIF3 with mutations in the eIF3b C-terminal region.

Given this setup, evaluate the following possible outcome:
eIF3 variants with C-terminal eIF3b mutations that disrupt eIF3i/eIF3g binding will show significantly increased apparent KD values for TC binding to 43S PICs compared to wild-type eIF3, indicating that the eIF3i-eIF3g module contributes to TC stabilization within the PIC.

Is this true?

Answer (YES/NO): YES